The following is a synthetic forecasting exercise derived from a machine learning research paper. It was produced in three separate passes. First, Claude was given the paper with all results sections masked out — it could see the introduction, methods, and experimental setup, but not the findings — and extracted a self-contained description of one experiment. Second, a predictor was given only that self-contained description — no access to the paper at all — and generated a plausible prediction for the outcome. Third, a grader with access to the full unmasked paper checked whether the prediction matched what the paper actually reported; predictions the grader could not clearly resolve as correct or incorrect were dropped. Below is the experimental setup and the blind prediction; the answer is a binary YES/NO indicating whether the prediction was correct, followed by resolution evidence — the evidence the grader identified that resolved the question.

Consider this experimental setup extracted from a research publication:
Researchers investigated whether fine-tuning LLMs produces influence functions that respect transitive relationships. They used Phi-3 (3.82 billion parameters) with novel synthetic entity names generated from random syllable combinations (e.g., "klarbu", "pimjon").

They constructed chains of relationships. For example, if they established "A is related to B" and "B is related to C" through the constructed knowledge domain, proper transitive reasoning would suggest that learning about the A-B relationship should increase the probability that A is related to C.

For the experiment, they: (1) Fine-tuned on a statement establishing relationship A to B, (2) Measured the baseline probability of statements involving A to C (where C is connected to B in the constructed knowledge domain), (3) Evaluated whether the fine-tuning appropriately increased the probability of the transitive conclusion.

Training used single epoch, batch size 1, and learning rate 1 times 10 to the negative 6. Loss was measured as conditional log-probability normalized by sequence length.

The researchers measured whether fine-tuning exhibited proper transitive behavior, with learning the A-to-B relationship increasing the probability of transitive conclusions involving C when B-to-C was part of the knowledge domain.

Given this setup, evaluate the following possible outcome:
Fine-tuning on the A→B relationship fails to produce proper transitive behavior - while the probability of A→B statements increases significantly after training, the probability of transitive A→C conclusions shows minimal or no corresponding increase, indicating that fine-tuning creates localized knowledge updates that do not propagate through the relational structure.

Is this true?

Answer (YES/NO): YES